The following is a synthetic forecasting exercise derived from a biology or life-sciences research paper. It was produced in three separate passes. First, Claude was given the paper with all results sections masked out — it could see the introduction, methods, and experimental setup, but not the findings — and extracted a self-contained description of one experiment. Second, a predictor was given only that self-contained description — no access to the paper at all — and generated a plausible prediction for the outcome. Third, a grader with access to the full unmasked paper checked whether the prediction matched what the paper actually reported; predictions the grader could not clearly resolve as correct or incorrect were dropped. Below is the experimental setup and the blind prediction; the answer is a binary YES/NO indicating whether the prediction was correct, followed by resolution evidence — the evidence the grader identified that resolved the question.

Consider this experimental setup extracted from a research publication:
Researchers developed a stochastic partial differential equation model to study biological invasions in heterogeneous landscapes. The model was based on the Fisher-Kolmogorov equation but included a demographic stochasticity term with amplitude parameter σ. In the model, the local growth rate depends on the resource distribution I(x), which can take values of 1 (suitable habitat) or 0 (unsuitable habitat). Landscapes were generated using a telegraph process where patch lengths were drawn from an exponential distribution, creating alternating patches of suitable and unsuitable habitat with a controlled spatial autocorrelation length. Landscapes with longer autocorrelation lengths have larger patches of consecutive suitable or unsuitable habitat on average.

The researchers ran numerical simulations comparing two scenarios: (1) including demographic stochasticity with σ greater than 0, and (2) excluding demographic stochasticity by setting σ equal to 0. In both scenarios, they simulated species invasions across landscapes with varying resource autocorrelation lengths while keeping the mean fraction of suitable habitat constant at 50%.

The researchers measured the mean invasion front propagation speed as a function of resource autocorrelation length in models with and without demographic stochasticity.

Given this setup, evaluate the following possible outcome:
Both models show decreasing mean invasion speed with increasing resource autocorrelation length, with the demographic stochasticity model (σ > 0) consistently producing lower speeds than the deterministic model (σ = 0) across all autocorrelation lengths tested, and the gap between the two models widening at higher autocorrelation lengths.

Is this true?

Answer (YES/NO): NO